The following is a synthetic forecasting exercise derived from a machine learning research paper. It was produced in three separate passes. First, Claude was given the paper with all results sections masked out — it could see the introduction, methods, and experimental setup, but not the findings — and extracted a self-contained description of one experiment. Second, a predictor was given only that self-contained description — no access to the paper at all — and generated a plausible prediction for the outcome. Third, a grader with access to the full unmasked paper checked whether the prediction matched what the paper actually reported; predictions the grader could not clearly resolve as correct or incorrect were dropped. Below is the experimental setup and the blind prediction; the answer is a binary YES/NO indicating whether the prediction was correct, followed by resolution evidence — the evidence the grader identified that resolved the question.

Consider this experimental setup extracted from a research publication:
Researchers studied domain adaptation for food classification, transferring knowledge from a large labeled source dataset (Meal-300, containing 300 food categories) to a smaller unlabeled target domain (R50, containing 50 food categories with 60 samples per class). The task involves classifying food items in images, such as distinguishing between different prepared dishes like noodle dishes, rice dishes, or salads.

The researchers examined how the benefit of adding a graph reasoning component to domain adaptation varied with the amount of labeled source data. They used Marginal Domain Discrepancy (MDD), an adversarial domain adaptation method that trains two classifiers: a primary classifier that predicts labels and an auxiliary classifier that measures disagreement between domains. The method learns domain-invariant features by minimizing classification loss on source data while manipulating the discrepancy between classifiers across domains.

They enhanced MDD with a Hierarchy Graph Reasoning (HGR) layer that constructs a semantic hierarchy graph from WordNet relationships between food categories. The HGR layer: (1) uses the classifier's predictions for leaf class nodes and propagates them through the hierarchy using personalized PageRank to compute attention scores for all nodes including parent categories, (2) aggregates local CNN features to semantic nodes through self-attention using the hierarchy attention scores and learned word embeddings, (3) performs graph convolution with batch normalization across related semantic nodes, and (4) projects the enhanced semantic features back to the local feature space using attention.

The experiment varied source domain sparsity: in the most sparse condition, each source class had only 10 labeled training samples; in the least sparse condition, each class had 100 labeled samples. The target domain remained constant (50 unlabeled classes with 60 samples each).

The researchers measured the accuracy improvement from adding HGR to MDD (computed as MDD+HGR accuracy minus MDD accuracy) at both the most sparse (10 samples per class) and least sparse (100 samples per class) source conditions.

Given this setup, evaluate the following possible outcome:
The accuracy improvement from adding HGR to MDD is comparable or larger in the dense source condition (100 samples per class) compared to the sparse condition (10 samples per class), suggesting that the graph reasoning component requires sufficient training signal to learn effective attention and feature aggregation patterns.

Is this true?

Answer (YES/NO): YES